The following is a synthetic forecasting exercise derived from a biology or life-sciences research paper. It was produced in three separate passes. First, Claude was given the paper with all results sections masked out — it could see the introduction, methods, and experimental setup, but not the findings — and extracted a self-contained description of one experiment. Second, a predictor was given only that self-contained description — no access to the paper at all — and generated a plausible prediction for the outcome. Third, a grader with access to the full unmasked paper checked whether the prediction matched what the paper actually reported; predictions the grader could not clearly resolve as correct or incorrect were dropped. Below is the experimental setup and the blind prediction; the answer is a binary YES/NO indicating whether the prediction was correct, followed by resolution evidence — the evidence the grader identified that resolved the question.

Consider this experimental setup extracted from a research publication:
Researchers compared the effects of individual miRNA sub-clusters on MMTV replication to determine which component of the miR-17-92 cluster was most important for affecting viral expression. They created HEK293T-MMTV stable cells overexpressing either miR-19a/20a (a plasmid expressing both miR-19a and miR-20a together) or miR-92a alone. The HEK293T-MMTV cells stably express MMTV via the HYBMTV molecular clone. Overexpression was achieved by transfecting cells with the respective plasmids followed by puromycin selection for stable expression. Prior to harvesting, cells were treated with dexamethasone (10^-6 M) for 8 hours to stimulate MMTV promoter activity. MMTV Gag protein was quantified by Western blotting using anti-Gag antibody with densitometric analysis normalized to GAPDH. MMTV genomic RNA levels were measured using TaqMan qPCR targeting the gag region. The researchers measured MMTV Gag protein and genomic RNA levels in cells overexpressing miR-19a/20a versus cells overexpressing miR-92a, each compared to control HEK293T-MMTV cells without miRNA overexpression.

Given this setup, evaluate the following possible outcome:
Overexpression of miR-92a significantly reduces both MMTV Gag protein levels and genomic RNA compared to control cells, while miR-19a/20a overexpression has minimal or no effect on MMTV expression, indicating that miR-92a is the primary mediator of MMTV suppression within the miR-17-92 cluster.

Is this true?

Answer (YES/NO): NO